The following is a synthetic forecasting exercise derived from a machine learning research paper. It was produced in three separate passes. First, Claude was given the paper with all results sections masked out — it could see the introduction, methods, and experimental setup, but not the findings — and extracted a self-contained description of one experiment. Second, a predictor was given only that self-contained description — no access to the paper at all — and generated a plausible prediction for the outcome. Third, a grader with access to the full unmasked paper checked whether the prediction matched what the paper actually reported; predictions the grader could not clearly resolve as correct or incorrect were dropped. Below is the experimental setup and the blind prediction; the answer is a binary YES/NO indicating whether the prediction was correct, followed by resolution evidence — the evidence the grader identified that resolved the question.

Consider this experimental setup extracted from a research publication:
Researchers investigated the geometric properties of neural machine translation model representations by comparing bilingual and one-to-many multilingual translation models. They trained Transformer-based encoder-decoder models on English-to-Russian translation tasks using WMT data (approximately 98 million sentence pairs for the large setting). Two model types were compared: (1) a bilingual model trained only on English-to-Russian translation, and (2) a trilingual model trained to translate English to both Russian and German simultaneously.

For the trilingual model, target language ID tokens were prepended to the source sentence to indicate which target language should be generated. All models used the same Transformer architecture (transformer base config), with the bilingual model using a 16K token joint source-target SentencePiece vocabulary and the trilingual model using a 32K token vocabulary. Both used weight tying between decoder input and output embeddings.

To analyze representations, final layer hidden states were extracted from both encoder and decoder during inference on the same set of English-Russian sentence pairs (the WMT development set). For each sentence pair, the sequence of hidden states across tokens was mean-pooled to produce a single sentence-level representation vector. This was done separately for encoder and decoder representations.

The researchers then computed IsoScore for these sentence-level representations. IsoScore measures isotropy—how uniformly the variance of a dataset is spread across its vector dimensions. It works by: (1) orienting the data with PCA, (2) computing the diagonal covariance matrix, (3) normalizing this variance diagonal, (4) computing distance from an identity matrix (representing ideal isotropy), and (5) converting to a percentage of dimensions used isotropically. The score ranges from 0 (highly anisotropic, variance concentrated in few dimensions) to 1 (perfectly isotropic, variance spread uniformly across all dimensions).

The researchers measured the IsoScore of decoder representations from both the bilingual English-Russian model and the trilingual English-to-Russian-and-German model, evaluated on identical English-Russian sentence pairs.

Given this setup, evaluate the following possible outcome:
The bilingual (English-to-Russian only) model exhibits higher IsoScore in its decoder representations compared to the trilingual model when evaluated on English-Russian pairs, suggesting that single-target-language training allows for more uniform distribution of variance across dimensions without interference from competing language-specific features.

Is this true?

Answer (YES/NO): YES